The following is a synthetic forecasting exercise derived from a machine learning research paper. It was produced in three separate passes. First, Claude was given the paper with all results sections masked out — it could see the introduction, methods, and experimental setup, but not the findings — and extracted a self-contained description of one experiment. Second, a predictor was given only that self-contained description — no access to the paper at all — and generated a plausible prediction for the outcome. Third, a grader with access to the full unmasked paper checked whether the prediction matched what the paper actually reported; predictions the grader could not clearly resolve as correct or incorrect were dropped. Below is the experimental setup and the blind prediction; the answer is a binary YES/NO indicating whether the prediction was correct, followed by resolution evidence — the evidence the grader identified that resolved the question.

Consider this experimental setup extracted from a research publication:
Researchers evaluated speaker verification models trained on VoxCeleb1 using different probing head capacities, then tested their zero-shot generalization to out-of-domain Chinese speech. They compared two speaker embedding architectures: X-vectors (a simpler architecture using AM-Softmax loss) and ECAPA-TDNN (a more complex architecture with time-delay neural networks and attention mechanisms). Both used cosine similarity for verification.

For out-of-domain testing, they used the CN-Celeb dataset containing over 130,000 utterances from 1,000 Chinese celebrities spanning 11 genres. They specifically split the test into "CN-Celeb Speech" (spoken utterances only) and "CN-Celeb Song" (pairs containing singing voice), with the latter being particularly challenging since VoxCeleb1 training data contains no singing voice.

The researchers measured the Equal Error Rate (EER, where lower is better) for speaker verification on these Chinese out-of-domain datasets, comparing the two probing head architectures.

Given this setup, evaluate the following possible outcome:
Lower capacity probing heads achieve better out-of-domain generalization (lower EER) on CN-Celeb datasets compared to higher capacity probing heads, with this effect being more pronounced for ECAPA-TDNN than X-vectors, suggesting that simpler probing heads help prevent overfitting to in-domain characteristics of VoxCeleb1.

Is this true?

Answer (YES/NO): NO